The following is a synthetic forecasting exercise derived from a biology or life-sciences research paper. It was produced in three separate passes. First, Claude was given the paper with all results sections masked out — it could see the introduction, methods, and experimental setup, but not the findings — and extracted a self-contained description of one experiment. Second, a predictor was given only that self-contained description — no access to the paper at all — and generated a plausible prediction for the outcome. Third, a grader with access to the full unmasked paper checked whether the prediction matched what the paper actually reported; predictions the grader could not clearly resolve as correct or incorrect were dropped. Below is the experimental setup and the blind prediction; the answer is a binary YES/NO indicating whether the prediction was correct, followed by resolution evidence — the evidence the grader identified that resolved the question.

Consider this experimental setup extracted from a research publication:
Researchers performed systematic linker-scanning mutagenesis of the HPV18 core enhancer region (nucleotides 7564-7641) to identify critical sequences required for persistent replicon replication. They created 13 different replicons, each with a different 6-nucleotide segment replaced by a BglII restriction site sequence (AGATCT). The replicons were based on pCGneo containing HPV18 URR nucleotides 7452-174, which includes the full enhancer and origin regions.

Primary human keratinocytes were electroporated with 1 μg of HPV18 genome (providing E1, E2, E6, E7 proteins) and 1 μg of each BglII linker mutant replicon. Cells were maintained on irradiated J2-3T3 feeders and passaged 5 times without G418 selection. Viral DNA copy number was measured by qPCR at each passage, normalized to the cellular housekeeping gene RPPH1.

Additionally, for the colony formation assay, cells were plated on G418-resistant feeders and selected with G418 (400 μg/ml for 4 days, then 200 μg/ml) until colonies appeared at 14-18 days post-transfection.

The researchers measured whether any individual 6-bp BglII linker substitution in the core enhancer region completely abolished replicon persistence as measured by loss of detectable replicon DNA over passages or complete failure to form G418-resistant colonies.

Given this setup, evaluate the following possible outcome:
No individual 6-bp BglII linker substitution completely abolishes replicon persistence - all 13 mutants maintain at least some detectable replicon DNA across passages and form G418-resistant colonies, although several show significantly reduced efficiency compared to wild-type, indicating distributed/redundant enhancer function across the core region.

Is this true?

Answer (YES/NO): YES